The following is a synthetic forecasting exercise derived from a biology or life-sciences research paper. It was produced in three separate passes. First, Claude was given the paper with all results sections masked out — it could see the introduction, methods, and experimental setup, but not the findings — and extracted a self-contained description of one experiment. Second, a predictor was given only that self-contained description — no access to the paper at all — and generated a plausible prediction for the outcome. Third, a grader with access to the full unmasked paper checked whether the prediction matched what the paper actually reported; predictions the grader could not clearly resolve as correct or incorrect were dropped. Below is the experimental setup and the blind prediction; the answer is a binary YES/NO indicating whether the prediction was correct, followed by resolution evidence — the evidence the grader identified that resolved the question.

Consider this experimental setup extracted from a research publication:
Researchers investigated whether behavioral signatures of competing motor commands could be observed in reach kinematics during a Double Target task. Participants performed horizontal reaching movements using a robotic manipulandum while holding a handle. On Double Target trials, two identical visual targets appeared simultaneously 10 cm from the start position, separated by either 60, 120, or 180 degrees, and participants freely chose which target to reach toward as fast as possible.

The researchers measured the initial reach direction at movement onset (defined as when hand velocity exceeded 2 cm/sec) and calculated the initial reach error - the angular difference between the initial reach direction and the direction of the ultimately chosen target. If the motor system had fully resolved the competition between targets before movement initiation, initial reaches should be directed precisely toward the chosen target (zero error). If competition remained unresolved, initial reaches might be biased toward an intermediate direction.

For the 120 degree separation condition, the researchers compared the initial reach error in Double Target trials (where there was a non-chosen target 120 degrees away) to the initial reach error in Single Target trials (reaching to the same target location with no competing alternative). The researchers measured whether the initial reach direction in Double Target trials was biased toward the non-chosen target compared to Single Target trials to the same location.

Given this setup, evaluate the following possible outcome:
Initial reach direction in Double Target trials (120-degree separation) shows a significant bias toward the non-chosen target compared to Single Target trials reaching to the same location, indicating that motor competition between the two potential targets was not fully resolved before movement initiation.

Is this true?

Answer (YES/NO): YES